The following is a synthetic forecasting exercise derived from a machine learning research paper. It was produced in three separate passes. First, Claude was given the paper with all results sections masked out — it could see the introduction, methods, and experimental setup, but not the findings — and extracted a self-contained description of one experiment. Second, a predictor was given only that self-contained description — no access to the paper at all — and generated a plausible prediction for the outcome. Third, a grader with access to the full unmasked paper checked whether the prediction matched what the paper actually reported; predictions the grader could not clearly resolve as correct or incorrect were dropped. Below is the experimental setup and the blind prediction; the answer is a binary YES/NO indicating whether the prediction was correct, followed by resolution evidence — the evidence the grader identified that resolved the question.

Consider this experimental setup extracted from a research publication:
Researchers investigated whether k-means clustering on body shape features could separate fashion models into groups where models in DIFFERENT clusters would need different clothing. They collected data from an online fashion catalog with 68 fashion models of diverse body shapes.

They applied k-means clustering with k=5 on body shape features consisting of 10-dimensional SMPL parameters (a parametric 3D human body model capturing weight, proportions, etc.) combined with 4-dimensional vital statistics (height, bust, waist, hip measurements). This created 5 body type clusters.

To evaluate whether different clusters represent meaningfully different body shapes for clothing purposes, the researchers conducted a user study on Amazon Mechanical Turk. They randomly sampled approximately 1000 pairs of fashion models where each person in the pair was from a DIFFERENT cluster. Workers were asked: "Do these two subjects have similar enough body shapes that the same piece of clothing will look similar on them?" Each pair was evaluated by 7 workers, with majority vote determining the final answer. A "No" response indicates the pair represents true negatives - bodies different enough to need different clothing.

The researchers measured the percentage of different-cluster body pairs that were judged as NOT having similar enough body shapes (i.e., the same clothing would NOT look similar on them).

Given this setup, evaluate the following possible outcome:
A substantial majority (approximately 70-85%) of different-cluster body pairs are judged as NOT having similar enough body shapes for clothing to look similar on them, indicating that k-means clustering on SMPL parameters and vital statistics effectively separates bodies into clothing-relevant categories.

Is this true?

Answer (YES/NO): NO